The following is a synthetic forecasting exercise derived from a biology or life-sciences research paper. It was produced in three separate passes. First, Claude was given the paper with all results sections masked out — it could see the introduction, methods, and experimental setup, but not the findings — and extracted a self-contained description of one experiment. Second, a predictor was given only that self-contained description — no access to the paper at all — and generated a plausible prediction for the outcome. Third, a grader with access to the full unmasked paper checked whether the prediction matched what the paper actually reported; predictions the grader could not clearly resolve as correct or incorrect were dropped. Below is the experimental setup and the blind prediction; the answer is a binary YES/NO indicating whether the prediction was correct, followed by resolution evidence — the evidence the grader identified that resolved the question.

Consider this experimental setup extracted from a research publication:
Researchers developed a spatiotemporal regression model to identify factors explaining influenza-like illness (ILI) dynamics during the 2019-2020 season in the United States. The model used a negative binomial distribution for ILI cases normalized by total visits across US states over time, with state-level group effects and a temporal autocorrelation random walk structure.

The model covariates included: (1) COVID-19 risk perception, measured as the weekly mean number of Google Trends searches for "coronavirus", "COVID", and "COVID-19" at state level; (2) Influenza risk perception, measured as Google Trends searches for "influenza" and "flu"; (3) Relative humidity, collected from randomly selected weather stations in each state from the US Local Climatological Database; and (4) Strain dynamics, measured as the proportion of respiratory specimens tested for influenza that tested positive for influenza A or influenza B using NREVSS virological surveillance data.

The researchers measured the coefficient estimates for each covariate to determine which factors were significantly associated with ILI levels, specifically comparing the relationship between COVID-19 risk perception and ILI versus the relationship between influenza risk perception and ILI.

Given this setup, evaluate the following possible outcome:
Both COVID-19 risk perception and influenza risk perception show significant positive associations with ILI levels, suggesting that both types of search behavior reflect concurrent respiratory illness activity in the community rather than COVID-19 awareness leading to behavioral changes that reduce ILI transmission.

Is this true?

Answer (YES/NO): NO